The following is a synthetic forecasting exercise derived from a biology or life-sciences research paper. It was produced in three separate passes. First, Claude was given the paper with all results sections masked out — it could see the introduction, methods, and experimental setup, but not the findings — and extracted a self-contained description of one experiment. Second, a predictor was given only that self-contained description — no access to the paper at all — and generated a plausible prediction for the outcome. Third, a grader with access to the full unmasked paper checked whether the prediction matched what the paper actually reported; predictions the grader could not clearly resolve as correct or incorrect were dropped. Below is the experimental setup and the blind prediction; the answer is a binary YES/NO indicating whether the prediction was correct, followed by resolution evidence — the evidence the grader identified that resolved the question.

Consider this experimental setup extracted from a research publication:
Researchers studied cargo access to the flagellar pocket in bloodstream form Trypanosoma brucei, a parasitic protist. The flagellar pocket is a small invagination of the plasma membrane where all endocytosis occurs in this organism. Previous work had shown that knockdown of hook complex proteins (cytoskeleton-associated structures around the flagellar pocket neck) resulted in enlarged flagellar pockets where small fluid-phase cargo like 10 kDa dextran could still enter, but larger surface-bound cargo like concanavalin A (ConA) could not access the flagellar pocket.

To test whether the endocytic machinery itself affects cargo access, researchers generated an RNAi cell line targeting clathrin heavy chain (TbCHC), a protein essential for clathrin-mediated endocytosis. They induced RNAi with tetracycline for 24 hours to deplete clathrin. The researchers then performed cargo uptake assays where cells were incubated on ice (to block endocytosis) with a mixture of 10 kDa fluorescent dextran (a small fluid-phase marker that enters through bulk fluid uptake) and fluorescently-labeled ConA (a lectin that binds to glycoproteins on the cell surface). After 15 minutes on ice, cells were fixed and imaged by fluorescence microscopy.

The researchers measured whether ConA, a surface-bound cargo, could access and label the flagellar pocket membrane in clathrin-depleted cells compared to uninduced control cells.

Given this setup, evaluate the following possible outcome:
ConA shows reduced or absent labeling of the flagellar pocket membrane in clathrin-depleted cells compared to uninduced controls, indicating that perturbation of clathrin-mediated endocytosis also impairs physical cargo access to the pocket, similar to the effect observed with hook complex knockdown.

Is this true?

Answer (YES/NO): YES